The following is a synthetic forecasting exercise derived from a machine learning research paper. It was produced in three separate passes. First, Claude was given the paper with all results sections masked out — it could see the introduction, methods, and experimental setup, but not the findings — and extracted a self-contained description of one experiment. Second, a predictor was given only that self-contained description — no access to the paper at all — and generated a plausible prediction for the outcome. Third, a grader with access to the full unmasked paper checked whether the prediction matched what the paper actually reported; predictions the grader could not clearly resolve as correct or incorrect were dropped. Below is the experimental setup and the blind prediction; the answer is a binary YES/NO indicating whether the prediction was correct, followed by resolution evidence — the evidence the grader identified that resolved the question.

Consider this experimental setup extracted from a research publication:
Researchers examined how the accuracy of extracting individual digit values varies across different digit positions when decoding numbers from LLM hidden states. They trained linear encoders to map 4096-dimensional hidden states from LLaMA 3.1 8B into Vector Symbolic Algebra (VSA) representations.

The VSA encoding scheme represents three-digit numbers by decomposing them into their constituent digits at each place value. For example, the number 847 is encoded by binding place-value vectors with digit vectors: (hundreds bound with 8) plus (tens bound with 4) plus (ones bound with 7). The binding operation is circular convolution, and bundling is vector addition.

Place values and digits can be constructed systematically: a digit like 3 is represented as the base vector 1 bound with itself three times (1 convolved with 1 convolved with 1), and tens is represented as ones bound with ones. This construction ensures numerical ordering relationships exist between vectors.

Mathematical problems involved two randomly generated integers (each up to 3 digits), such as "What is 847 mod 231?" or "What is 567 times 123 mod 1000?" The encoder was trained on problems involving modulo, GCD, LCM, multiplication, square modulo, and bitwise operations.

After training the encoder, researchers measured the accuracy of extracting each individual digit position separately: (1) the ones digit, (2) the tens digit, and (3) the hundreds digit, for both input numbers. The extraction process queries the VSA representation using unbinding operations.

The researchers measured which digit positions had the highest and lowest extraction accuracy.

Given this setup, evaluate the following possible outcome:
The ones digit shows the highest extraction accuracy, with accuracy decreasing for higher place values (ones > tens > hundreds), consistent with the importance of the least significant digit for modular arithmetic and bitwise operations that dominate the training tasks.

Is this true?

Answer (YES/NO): NO